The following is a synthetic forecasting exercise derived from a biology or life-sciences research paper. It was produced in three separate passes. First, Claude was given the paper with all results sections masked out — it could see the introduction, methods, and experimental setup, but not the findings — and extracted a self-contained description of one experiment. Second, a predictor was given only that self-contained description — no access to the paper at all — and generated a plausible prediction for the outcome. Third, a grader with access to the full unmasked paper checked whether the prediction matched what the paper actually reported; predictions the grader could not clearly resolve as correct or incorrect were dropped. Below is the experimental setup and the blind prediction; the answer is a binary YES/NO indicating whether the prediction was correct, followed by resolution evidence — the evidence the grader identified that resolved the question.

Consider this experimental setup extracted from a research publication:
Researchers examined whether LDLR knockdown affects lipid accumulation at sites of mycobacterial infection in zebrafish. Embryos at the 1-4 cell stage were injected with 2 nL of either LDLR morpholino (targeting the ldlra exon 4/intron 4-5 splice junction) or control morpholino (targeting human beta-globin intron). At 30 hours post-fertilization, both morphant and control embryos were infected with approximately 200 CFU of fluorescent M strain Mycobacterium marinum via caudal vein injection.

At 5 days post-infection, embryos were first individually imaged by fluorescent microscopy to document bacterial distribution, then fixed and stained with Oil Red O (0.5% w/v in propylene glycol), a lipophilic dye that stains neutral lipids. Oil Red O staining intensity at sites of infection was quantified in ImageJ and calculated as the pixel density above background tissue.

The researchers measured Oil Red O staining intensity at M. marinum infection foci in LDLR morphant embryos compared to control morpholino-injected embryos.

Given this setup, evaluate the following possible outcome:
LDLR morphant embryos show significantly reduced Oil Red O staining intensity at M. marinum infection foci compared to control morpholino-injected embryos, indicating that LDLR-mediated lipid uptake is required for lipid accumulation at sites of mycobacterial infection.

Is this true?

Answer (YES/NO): YES